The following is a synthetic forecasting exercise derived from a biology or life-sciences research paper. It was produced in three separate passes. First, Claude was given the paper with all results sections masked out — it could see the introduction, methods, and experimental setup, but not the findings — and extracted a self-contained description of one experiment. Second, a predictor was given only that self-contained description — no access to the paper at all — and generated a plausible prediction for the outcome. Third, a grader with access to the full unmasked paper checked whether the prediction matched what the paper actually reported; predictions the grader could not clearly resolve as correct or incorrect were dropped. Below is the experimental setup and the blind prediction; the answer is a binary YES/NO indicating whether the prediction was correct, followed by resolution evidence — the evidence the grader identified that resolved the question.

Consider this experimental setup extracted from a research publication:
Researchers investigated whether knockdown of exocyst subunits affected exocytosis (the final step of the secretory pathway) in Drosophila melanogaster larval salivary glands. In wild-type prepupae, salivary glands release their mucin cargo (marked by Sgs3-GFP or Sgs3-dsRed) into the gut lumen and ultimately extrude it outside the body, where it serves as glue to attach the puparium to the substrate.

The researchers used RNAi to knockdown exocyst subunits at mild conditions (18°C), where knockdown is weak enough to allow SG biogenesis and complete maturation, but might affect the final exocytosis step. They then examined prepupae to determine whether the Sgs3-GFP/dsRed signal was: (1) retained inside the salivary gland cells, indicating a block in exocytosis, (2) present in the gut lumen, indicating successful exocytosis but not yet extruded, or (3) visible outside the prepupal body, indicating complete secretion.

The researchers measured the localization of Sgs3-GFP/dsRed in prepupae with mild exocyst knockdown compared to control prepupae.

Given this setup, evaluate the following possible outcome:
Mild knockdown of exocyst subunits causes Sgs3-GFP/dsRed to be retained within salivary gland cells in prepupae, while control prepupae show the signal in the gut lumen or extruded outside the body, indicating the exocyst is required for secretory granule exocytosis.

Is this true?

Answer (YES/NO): YES